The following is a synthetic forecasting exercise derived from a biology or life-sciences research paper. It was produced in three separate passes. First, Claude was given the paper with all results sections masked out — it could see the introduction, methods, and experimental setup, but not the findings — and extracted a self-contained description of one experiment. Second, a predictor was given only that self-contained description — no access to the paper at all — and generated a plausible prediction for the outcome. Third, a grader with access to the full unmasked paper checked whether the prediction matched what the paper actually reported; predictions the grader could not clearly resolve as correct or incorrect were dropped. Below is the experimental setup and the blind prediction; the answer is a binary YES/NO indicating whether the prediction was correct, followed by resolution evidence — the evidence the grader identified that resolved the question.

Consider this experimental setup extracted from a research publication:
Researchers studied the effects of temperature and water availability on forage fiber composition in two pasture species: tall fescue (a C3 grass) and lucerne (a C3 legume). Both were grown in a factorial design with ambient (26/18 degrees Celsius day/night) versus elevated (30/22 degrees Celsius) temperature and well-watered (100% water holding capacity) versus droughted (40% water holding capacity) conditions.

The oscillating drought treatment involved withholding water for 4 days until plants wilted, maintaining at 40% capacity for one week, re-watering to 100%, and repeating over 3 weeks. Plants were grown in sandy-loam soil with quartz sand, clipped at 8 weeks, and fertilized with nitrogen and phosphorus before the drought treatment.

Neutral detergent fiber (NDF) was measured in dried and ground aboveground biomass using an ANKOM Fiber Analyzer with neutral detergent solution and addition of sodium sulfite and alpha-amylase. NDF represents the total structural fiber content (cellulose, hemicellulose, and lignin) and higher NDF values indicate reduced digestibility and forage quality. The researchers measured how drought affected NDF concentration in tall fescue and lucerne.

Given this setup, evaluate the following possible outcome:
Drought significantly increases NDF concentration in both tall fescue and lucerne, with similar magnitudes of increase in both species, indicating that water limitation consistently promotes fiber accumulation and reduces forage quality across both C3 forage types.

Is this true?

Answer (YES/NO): NO